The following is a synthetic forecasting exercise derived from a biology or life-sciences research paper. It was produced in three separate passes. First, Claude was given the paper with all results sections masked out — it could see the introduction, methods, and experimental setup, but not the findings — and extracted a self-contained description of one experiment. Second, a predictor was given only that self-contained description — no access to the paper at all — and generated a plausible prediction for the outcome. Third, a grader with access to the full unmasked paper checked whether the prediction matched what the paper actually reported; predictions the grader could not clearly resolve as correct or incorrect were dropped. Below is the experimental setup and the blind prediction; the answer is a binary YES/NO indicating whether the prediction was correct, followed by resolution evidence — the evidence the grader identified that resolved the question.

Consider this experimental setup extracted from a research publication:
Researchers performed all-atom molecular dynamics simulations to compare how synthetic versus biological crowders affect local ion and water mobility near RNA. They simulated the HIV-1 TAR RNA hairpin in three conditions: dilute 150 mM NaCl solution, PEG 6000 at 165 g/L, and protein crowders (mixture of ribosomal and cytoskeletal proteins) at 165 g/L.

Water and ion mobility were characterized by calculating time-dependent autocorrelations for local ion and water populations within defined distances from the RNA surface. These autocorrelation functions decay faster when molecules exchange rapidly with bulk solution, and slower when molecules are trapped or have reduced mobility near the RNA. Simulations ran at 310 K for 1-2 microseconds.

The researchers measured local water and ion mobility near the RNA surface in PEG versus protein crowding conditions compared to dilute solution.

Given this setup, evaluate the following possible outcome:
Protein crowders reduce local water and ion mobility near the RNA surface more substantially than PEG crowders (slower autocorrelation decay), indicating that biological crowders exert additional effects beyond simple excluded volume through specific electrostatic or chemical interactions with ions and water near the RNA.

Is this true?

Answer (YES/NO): YES